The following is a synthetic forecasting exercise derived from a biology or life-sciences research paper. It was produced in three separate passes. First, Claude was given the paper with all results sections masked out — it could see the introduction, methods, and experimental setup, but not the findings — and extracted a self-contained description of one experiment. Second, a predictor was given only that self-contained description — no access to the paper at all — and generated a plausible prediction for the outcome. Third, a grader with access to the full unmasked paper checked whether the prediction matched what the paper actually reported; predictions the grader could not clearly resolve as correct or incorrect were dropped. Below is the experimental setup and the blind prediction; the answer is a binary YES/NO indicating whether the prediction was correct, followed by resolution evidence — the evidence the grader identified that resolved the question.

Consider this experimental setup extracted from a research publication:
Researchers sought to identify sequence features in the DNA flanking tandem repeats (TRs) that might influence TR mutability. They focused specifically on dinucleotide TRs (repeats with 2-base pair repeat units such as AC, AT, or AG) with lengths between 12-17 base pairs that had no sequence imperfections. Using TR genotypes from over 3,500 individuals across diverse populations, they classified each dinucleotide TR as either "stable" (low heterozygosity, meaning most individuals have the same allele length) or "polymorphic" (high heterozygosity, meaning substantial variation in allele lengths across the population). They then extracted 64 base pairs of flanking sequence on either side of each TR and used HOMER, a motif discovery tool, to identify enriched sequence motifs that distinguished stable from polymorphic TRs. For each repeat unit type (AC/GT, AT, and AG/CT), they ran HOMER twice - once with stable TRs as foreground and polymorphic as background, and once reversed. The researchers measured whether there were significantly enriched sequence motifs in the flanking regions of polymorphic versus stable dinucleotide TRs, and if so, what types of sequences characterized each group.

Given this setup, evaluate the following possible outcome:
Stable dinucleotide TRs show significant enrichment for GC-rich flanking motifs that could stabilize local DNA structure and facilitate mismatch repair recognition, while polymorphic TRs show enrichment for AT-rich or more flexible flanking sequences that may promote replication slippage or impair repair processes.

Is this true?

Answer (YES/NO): NO